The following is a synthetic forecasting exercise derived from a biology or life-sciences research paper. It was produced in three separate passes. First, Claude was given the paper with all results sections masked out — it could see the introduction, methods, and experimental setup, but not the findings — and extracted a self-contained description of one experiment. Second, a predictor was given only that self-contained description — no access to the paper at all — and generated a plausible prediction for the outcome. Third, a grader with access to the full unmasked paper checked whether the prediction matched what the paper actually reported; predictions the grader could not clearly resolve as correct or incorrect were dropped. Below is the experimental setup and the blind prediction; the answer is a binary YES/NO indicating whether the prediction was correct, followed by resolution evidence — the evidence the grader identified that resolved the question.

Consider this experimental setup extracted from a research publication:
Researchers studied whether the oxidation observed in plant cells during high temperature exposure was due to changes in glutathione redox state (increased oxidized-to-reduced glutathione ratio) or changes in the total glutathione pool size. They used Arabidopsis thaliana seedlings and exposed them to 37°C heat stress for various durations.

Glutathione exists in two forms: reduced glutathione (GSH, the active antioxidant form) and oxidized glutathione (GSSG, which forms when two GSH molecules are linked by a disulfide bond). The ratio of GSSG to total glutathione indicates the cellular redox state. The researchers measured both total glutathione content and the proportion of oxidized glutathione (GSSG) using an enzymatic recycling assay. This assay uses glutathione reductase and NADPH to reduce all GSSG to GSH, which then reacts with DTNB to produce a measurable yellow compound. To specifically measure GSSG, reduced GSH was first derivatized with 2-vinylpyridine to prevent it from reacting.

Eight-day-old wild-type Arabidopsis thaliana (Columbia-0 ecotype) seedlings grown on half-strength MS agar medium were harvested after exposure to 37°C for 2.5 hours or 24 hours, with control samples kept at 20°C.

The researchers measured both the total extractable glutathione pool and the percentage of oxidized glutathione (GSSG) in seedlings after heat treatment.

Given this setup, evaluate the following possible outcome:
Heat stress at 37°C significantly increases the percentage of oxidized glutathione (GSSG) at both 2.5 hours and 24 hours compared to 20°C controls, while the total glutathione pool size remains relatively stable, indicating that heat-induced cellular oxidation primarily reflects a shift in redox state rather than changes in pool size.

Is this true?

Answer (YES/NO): NO